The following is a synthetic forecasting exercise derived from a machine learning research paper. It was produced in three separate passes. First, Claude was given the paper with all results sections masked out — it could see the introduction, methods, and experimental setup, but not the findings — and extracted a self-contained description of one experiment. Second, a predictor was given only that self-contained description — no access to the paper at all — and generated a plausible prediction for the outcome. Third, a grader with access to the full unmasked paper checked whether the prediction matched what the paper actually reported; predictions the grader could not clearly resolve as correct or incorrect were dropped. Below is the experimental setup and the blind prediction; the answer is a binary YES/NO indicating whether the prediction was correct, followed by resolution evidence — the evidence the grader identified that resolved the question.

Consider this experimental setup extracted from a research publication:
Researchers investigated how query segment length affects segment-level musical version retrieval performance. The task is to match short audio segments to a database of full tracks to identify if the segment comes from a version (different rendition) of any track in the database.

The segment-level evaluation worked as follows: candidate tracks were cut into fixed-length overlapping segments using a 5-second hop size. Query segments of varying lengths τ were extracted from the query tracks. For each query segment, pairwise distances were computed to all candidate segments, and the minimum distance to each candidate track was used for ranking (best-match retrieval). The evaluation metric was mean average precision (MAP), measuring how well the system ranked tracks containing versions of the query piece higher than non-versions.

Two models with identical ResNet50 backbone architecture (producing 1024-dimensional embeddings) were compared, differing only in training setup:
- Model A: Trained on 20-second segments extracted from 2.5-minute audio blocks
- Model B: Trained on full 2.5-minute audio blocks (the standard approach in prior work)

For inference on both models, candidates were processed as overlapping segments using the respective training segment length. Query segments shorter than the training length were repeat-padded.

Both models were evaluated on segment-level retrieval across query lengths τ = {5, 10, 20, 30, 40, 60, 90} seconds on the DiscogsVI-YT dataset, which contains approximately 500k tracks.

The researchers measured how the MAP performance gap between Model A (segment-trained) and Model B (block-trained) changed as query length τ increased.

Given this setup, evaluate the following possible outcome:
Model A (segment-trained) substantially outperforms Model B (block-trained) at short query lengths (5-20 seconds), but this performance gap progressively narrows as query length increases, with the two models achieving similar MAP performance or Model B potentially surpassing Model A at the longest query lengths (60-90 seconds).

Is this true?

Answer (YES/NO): NO